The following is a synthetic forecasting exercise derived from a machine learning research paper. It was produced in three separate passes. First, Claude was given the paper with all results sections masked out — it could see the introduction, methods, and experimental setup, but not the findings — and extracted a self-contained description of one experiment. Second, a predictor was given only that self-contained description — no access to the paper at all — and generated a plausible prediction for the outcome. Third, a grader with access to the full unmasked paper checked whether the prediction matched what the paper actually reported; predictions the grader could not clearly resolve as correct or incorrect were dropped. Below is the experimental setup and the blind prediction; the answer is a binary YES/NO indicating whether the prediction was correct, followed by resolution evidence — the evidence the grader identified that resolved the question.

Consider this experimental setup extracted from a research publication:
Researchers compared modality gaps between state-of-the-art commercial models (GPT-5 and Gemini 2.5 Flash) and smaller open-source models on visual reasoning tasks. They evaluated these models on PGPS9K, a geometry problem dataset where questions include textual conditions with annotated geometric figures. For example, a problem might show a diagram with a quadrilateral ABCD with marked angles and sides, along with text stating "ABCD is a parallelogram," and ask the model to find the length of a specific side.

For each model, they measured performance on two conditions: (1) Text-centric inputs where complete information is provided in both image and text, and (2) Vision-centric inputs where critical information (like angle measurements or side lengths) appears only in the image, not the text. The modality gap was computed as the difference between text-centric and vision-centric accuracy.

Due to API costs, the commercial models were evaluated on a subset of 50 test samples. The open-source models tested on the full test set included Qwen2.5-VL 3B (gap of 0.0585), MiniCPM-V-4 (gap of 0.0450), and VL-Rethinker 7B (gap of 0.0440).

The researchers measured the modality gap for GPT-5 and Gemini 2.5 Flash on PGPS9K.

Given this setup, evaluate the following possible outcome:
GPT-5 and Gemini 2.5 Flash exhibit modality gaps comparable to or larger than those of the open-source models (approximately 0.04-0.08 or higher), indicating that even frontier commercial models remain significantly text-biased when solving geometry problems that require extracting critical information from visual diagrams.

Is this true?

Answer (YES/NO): YES